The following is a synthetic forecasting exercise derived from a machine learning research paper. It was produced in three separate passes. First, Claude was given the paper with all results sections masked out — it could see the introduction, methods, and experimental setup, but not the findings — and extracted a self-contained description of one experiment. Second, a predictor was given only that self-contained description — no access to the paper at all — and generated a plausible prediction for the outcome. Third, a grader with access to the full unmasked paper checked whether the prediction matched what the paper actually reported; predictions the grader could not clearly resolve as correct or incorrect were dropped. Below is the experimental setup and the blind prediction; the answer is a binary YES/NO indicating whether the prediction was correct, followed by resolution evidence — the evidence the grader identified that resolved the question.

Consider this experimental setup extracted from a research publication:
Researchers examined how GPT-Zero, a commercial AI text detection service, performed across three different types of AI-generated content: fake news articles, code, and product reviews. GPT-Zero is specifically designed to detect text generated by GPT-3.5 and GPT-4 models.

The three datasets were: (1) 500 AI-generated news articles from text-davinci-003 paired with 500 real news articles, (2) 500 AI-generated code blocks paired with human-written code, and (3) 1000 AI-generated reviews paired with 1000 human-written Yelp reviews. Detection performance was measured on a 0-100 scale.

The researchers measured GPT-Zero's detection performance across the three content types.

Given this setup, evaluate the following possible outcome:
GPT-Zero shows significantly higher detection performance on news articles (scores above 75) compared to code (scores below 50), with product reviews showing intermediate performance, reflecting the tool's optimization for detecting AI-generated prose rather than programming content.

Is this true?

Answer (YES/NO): NO